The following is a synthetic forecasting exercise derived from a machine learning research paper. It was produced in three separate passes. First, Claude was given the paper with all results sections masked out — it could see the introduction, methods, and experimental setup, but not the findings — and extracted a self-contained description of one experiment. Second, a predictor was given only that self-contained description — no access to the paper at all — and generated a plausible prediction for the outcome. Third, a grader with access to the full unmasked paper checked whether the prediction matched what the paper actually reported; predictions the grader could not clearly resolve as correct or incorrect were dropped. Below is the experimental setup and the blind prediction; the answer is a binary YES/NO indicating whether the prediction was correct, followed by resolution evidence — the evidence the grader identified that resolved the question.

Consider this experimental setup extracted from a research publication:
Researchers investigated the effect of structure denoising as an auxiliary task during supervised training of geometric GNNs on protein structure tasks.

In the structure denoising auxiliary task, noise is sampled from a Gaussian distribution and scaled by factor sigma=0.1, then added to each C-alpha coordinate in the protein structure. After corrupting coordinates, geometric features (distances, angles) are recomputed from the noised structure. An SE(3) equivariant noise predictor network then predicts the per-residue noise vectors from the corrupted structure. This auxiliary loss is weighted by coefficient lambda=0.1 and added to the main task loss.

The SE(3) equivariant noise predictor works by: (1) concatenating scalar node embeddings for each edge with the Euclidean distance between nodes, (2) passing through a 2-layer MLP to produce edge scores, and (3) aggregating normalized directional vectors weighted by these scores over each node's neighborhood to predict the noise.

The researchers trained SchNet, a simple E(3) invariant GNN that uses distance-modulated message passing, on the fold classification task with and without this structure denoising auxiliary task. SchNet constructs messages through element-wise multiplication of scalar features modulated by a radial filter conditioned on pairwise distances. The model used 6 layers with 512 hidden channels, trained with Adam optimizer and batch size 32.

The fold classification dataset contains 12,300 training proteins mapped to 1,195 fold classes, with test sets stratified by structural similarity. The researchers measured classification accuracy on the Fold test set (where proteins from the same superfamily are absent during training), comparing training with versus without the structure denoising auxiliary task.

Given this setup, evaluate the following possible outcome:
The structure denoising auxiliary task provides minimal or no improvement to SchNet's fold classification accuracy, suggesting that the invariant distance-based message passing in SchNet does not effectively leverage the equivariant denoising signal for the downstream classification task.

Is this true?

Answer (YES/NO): YES